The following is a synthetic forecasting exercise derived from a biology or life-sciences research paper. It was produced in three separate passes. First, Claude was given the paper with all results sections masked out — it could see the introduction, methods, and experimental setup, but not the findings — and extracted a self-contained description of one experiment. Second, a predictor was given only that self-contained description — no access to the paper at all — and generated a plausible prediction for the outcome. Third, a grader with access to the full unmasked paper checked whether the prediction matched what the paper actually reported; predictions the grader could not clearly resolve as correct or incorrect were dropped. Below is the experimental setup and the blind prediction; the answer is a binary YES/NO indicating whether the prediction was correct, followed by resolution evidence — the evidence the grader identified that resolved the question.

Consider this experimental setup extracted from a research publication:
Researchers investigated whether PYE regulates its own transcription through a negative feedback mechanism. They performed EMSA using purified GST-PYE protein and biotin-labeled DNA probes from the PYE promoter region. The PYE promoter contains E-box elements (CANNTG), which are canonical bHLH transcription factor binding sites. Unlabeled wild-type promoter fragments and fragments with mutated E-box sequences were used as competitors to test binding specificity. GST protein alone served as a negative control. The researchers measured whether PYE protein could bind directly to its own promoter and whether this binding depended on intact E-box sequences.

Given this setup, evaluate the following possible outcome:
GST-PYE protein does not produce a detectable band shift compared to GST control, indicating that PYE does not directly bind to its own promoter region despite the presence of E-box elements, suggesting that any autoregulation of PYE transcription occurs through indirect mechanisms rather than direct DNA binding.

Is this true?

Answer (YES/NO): NO